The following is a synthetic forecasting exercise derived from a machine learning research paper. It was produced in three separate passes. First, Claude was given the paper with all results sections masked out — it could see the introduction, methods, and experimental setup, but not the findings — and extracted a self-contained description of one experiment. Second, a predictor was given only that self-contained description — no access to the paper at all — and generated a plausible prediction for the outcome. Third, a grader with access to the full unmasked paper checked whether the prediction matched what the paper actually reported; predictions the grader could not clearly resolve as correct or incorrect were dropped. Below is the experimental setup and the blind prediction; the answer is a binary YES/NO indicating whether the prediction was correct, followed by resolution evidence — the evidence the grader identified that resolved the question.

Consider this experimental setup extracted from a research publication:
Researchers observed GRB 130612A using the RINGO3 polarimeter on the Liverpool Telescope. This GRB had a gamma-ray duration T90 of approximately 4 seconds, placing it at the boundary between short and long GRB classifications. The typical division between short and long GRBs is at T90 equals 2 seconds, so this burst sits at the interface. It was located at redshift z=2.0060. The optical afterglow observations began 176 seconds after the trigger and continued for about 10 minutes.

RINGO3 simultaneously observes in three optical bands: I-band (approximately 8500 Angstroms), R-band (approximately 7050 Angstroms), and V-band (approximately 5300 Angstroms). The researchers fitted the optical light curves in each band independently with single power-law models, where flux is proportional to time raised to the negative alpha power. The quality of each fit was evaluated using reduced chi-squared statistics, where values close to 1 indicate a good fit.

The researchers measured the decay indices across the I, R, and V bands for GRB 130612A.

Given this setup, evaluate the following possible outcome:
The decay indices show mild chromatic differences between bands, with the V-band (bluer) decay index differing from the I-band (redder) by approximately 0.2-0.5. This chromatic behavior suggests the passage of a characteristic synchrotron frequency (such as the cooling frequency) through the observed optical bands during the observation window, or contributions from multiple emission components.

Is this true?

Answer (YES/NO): NO